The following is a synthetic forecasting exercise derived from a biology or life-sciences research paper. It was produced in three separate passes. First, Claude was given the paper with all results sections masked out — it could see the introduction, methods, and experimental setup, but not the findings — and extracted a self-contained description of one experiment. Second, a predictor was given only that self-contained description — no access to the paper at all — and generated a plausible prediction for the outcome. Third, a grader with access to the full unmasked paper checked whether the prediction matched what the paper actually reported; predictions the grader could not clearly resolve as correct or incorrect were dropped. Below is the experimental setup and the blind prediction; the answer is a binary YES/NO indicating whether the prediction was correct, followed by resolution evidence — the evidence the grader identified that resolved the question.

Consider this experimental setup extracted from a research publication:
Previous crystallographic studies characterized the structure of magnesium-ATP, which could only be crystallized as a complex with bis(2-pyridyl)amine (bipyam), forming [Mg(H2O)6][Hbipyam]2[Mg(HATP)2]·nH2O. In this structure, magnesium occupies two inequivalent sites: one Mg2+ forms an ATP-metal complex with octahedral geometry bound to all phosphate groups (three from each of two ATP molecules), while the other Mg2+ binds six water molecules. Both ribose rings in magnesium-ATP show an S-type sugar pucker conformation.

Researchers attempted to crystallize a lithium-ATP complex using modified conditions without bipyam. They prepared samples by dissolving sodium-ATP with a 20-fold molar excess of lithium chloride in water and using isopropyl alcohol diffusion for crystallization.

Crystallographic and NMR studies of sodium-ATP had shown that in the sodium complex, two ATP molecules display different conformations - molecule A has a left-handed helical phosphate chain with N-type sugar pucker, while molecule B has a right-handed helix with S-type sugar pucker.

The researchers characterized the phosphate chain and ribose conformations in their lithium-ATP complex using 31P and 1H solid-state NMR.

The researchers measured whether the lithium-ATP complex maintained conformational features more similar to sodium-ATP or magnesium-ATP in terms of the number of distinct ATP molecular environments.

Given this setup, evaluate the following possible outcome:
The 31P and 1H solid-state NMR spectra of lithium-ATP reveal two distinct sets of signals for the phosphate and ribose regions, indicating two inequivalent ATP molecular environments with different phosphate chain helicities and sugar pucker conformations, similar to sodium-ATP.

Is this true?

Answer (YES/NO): NO